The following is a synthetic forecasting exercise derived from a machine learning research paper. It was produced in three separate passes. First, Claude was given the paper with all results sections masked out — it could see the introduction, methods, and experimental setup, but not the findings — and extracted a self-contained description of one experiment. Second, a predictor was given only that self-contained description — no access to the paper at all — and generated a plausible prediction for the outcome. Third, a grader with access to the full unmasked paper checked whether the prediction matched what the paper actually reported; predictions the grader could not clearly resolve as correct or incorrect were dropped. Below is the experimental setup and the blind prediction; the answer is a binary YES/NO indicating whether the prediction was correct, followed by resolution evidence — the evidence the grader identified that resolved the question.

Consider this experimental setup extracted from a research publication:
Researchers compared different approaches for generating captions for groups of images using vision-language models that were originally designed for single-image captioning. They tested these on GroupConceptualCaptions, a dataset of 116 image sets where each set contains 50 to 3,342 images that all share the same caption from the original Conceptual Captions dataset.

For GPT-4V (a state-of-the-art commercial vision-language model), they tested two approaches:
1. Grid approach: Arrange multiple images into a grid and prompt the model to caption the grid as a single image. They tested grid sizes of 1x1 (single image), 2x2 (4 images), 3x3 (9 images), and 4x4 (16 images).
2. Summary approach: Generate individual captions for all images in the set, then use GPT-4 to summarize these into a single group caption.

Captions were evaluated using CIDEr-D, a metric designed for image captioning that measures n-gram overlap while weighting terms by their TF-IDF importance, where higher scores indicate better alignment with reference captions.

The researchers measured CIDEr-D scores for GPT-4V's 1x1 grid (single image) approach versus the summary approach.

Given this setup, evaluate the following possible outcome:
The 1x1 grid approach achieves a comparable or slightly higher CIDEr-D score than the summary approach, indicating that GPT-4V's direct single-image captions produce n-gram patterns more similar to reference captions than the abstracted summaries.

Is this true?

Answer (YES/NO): NO